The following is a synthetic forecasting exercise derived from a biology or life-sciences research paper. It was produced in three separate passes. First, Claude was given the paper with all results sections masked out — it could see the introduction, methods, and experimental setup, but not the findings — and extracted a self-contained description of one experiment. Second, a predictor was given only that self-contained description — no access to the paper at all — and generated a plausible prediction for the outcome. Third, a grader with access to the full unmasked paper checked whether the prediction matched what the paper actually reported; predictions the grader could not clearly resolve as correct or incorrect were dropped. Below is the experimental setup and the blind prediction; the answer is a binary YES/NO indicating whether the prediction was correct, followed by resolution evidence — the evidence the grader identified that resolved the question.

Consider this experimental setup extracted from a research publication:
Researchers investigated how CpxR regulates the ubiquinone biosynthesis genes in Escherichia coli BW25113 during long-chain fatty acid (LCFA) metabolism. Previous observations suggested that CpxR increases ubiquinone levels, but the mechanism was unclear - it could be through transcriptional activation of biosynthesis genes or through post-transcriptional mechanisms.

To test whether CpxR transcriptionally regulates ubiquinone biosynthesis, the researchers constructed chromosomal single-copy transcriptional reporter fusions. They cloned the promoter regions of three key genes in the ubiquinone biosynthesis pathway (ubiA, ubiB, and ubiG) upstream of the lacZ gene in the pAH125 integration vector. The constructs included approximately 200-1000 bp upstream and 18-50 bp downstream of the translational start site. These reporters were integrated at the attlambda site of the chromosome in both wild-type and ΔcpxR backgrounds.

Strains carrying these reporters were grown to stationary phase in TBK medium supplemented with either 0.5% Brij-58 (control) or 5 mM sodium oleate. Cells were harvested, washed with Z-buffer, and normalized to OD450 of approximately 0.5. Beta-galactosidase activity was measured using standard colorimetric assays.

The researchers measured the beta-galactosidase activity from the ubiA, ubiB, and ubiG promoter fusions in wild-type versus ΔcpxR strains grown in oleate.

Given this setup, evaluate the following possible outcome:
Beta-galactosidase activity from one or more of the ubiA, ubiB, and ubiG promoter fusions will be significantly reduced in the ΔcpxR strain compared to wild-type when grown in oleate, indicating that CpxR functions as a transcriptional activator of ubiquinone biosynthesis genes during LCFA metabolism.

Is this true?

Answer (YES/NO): NO